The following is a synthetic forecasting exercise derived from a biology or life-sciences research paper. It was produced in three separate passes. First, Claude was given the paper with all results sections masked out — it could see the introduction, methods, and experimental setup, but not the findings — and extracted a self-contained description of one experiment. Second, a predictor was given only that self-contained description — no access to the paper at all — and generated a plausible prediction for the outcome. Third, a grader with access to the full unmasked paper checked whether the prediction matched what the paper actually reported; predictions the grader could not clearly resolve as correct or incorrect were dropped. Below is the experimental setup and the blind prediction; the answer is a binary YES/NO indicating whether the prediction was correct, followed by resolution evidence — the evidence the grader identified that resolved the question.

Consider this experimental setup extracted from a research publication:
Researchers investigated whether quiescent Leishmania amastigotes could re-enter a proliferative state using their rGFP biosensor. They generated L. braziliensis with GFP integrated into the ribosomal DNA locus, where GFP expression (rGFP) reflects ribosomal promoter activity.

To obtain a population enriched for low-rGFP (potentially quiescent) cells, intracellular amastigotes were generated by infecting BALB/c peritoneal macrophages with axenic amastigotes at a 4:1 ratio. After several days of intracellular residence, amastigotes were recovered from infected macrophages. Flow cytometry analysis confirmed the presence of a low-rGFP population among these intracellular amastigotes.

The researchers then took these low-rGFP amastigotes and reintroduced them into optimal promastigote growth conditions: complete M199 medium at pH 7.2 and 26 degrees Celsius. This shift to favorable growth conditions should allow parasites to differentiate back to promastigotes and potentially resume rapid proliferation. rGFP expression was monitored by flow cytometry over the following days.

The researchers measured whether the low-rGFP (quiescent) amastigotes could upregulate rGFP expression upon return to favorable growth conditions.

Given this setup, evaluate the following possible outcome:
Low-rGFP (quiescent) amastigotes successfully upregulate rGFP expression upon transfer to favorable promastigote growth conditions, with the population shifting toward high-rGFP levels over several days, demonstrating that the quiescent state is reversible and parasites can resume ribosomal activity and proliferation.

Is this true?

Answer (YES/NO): YES